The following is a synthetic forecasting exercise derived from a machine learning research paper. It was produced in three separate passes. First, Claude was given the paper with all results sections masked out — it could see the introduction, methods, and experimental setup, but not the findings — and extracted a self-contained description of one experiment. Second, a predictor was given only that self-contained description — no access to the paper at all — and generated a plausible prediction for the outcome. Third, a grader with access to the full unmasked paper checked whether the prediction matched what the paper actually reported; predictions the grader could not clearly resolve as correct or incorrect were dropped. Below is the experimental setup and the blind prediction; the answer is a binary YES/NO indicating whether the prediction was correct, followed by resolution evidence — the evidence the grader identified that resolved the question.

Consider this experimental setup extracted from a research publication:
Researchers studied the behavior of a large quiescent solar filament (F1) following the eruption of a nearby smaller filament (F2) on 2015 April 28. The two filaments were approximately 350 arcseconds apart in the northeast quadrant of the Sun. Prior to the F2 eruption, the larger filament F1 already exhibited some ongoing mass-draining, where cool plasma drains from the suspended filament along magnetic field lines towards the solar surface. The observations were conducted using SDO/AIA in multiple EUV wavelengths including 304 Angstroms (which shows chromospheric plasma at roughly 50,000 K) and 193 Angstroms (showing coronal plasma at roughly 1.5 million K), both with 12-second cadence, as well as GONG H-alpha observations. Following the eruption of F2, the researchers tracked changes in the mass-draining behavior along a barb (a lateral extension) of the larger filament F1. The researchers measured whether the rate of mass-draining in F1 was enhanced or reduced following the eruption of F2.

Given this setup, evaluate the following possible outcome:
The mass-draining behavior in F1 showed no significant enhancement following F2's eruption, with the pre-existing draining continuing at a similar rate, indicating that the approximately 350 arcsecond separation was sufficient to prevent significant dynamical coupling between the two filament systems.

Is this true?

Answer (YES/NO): NO